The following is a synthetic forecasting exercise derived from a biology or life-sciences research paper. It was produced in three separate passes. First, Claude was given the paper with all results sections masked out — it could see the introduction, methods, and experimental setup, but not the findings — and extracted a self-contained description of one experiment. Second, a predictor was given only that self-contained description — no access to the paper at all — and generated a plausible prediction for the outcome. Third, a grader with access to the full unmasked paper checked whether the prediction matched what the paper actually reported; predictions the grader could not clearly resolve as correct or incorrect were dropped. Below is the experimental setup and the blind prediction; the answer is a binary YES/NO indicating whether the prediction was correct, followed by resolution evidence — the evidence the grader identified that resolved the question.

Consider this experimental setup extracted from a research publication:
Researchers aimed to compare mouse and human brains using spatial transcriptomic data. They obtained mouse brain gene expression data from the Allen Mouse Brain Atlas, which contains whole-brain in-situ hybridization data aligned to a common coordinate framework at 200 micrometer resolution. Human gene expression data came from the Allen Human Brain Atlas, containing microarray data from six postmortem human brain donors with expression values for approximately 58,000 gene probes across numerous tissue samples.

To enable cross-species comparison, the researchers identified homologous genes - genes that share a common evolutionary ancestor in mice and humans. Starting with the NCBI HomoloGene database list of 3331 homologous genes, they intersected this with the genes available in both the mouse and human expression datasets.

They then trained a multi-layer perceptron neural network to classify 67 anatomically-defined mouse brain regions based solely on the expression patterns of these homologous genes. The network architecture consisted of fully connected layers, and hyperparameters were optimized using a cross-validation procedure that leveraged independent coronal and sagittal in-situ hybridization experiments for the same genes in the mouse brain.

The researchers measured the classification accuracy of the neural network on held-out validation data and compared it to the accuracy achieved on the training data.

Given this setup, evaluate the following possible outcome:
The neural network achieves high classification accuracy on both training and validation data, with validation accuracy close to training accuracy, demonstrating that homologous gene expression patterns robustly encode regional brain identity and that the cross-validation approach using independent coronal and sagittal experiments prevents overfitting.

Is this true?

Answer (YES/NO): NO